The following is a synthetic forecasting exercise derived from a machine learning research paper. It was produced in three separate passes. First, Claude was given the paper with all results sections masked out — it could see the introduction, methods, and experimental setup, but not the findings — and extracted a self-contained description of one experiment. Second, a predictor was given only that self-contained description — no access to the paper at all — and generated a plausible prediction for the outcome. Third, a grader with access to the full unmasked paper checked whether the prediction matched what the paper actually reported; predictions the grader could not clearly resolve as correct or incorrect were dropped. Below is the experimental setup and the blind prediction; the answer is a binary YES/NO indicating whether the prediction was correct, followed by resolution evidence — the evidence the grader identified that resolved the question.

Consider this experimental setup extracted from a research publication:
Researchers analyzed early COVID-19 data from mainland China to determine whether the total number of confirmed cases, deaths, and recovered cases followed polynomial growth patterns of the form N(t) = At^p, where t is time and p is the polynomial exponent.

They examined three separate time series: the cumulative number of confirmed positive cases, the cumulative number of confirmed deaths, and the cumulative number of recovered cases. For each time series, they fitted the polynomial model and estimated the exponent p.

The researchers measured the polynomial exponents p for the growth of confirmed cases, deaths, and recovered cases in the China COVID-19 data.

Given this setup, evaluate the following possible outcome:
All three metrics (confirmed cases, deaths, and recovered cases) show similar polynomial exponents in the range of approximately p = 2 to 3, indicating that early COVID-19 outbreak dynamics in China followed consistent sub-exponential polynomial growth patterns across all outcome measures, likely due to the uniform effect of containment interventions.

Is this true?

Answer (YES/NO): NO